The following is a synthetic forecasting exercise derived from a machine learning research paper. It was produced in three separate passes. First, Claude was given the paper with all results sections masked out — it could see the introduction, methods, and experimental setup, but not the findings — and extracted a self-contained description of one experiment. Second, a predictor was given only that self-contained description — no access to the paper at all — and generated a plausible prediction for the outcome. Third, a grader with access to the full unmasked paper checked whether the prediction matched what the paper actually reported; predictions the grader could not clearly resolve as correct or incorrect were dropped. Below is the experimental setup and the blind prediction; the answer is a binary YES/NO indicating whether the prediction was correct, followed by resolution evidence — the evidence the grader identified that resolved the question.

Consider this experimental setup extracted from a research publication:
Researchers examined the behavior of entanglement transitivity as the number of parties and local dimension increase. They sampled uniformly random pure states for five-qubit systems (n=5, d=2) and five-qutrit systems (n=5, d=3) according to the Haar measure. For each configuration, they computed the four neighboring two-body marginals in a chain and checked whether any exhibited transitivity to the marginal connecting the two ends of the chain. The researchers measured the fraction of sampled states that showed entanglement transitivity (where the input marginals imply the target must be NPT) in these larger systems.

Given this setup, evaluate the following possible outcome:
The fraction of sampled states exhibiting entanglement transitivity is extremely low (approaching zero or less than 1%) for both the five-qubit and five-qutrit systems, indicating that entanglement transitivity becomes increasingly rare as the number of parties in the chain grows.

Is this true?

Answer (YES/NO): YES